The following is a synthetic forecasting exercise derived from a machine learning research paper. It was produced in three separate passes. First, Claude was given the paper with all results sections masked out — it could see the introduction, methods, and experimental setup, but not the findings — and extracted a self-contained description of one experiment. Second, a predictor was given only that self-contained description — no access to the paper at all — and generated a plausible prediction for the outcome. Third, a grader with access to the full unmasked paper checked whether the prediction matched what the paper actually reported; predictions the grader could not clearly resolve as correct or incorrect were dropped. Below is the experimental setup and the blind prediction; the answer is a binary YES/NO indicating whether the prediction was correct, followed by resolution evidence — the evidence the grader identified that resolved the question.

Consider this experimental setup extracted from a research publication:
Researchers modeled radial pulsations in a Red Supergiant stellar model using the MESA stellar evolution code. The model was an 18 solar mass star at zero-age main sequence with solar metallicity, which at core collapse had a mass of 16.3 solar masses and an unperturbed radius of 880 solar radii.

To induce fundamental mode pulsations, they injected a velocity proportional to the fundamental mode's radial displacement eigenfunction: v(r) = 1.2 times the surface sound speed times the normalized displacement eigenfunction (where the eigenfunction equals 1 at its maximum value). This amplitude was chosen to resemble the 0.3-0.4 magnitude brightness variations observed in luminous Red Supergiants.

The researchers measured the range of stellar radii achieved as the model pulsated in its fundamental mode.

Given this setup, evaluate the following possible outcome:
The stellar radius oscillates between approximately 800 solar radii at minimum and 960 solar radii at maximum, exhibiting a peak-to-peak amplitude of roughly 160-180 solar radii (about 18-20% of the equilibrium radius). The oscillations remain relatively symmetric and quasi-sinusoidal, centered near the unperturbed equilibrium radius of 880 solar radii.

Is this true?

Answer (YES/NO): NO